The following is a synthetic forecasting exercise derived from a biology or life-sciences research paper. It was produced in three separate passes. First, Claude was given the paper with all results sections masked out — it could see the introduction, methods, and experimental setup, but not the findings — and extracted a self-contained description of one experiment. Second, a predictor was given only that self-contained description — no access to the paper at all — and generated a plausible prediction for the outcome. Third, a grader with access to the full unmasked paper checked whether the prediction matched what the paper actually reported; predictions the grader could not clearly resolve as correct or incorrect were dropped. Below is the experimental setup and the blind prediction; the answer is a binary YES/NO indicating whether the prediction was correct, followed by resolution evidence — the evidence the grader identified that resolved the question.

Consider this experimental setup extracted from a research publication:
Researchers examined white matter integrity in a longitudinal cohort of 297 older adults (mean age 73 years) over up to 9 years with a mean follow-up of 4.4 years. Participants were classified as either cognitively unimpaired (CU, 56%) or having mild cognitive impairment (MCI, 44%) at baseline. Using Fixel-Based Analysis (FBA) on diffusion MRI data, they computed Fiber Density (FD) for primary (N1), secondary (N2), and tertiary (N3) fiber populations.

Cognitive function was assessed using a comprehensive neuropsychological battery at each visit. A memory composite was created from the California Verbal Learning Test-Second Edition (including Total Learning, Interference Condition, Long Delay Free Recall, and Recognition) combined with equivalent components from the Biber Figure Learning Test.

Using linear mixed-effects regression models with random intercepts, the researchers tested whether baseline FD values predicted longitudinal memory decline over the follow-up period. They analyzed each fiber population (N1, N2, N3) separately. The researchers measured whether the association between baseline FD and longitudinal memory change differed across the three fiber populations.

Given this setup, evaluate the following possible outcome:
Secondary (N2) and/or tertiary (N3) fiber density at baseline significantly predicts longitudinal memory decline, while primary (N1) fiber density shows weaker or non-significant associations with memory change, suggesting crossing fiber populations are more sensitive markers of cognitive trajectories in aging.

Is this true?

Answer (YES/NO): YES